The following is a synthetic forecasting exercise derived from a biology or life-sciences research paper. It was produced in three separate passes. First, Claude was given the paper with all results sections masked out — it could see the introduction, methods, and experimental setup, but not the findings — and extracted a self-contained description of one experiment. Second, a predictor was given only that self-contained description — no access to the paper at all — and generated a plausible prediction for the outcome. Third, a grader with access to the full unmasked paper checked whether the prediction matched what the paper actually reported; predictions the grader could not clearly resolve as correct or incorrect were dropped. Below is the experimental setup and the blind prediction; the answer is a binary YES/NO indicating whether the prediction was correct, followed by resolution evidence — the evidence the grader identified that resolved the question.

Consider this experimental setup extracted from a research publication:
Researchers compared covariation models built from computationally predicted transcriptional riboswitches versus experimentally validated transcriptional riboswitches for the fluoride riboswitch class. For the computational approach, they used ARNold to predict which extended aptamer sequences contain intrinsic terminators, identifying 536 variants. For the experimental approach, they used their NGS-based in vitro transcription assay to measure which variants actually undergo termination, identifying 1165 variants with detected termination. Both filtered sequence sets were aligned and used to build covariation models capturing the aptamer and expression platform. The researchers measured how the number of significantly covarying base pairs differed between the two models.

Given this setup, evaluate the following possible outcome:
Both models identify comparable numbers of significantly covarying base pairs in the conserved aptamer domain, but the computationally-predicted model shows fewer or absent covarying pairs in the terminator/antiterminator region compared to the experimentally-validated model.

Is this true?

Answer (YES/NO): NO